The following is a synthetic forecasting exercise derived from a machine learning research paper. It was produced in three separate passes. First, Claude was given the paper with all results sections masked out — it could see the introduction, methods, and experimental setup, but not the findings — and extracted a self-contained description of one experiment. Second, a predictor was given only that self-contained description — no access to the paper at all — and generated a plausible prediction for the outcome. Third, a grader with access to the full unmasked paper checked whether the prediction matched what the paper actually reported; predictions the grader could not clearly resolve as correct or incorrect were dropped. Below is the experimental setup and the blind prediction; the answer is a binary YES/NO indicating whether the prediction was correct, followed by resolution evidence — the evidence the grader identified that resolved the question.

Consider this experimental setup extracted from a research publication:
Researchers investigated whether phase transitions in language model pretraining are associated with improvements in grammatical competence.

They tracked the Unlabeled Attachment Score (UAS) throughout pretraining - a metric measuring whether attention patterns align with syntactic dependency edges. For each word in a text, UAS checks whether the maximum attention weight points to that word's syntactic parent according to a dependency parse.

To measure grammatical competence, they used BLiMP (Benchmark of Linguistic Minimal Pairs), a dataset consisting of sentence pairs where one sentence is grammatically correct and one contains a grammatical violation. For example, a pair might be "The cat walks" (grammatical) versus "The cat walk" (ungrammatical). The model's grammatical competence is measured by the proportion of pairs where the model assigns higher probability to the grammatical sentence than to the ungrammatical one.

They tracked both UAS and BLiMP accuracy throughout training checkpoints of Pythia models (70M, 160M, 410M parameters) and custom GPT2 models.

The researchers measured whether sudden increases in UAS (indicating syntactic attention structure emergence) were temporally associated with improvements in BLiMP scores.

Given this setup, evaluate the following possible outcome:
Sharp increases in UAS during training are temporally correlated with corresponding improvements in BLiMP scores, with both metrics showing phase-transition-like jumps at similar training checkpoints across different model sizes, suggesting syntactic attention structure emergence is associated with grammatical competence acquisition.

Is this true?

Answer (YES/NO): YES